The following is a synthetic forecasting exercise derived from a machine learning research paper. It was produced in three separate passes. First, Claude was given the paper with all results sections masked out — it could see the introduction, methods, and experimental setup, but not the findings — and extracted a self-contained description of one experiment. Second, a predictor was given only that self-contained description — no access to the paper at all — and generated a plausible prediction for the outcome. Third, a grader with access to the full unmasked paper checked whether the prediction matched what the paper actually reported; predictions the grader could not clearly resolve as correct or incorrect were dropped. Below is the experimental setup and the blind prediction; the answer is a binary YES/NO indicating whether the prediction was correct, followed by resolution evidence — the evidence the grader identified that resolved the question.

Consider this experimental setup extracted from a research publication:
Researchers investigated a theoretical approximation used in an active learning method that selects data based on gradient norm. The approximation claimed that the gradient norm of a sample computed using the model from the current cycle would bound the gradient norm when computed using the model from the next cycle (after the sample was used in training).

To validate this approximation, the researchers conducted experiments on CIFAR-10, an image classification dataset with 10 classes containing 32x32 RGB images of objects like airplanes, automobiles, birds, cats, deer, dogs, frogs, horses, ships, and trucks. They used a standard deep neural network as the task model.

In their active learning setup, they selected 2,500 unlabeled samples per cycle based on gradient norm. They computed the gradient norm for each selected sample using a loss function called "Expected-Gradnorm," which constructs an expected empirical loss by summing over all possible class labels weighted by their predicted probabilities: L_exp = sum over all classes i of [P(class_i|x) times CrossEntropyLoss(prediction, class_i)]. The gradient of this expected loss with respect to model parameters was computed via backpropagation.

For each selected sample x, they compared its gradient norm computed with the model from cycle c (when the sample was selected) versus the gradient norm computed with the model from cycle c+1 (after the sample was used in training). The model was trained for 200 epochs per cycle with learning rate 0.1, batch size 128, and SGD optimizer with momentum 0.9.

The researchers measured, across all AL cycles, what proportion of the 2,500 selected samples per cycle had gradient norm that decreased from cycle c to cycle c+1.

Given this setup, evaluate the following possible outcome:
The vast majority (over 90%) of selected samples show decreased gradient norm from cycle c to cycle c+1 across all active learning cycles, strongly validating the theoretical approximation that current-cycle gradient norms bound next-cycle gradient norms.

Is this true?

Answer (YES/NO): YES